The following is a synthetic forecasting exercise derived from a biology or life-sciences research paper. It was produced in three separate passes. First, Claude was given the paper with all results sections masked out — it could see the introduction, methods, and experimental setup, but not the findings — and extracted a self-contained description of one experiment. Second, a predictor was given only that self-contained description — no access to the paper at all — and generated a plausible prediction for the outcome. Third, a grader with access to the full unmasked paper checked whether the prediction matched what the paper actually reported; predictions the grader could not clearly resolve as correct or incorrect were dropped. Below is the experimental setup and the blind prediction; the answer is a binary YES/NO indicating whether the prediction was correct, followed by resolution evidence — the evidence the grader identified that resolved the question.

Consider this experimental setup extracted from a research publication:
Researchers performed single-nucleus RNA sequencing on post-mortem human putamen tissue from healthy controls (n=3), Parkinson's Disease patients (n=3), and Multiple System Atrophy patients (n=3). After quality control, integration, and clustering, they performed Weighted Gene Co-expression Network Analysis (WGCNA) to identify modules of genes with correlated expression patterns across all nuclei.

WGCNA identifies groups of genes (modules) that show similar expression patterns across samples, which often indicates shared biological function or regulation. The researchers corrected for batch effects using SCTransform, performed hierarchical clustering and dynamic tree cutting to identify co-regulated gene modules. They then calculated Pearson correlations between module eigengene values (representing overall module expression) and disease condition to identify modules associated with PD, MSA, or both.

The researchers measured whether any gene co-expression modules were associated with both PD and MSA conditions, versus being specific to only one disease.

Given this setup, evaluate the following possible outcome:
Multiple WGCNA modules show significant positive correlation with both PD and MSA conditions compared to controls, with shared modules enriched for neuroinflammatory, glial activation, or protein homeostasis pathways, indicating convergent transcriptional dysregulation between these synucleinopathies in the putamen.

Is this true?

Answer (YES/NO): NO